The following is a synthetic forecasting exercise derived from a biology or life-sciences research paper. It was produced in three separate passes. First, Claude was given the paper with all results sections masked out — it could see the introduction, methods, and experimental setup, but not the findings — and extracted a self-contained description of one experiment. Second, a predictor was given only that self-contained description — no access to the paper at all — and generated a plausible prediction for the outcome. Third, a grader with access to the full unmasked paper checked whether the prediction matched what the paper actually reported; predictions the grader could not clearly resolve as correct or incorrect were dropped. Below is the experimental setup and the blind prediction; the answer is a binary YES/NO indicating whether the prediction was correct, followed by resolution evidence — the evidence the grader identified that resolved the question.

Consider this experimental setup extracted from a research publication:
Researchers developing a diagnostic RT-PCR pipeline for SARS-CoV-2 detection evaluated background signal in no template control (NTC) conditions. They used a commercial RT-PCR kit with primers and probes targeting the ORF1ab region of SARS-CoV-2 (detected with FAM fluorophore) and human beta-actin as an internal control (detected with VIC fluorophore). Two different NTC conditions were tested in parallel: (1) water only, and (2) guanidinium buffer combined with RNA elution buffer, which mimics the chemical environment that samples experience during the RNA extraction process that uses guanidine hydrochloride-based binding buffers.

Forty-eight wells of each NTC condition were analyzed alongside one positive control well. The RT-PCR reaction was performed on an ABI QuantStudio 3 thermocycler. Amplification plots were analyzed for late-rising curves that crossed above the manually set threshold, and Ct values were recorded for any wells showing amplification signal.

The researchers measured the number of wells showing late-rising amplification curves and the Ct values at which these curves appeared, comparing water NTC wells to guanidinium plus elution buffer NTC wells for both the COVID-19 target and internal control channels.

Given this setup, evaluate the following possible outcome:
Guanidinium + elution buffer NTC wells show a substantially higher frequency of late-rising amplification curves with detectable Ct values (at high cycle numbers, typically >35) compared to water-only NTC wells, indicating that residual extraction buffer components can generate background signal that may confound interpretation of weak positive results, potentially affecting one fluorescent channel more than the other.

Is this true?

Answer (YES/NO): YES